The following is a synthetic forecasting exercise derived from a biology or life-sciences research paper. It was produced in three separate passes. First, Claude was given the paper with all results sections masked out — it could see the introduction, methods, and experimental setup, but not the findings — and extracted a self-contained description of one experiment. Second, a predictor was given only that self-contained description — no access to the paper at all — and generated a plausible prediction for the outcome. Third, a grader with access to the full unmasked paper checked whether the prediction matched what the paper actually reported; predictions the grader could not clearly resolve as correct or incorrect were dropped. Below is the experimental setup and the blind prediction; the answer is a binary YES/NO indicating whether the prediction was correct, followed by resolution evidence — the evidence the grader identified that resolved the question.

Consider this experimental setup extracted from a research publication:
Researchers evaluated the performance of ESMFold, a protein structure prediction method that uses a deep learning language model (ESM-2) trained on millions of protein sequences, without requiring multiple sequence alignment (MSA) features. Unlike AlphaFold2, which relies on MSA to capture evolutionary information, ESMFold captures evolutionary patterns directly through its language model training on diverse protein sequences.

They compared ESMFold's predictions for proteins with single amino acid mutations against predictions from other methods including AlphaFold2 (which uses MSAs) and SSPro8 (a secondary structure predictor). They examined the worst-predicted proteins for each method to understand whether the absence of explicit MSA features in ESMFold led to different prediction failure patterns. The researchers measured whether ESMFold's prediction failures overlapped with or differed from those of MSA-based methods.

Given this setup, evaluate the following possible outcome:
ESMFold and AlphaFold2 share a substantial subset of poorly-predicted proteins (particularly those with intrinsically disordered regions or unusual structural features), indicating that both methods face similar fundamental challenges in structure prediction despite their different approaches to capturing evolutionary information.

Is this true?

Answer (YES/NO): NO